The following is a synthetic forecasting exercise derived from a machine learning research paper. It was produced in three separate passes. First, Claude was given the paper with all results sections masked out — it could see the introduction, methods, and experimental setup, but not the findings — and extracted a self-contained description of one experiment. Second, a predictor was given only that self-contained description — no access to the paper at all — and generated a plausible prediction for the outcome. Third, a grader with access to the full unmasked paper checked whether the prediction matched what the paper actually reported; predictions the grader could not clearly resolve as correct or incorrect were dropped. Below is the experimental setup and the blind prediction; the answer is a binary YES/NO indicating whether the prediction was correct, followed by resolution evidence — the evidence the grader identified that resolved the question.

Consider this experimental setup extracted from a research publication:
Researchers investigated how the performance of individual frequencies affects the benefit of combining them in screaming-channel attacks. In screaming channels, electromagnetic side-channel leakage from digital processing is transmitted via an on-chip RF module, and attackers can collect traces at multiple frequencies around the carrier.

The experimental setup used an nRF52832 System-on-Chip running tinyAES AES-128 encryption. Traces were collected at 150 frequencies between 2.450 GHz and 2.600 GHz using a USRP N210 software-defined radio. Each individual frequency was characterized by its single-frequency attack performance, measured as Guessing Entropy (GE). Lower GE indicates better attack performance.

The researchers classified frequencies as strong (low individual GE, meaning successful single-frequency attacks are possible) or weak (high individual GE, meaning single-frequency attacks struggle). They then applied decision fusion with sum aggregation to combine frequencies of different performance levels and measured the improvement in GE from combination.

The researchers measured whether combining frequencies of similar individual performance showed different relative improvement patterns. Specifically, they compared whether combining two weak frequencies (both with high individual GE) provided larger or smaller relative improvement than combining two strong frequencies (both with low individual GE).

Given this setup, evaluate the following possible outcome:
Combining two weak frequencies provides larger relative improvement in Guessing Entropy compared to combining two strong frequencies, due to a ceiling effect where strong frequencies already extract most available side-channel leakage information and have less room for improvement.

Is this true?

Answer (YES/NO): YES